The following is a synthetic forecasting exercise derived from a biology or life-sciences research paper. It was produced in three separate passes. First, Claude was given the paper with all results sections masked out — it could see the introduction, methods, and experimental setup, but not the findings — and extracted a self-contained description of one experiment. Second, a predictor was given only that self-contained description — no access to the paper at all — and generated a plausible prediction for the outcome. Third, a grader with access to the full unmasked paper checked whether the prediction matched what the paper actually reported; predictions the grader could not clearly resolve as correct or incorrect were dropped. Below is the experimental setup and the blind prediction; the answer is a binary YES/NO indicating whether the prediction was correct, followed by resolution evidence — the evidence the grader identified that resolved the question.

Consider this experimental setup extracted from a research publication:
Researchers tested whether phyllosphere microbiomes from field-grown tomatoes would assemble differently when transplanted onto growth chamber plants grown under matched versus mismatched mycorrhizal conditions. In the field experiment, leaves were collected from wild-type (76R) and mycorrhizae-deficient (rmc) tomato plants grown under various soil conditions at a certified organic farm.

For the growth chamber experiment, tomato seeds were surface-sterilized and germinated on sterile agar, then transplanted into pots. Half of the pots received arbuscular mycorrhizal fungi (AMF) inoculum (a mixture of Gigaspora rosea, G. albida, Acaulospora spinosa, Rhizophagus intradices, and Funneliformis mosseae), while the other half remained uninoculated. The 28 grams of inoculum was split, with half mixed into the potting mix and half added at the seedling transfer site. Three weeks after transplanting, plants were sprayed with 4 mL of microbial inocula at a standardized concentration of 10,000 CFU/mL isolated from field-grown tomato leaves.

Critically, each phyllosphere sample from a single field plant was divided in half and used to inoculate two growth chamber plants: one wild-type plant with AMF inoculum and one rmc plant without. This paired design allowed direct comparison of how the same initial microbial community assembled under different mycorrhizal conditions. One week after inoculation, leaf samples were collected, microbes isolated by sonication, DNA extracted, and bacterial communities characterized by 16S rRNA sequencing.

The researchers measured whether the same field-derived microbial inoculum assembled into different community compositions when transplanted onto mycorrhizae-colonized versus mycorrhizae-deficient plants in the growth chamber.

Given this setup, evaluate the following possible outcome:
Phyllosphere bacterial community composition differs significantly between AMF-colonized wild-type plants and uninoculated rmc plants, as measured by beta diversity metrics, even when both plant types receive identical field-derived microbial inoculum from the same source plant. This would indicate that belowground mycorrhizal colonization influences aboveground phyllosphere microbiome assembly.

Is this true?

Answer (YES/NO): YES